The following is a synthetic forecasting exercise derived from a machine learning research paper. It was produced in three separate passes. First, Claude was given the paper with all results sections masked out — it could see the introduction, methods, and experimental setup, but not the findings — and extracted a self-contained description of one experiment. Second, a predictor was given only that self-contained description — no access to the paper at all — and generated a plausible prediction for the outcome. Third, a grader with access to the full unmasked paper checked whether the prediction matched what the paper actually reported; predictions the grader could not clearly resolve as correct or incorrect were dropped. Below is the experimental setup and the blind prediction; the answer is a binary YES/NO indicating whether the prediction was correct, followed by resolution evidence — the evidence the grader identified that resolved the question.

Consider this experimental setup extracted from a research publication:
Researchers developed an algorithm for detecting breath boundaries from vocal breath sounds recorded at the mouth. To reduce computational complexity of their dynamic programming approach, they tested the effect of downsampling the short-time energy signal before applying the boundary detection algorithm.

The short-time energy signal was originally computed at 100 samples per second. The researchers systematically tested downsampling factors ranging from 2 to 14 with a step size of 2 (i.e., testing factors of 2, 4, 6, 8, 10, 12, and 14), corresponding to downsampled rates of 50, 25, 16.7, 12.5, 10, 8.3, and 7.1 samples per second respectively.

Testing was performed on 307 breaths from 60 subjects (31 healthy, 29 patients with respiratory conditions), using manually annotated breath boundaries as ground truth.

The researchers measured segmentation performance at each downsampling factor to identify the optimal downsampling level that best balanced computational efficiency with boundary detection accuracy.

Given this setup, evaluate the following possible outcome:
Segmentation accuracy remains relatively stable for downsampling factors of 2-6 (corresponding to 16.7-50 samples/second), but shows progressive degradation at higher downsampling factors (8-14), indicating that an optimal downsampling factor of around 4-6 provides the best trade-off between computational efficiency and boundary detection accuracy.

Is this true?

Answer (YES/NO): NO